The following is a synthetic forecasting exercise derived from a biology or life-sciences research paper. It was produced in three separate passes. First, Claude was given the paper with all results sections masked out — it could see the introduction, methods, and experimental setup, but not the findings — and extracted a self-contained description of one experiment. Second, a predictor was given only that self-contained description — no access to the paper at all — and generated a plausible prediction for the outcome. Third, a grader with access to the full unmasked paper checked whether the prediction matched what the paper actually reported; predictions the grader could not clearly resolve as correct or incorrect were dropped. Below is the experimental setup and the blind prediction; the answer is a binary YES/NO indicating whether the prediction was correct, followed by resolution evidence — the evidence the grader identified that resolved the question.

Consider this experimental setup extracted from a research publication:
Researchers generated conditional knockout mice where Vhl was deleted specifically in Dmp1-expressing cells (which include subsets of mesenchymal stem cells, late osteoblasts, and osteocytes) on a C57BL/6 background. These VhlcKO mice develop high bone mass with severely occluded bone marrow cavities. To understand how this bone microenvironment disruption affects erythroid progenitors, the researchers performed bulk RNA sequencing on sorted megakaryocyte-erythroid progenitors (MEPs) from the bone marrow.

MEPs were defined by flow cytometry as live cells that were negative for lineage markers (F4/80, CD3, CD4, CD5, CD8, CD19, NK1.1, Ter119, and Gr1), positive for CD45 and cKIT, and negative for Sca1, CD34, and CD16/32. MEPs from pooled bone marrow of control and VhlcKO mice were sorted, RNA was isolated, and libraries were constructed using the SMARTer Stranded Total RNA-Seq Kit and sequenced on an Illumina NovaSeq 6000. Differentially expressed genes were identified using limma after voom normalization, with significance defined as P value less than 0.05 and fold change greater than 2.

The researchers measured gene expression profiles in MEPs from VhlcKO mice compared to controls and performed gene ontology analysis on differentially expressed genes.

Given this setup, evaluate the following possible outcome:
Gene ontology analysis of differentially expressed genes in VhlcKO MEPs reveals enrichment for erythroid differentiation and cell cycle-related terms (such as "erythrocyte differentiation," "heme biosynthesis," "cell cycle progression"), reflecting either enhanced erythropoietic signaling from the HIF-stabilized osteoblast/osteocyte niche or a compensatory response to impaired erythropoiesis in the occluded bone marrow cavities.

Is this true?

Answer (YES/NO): NO